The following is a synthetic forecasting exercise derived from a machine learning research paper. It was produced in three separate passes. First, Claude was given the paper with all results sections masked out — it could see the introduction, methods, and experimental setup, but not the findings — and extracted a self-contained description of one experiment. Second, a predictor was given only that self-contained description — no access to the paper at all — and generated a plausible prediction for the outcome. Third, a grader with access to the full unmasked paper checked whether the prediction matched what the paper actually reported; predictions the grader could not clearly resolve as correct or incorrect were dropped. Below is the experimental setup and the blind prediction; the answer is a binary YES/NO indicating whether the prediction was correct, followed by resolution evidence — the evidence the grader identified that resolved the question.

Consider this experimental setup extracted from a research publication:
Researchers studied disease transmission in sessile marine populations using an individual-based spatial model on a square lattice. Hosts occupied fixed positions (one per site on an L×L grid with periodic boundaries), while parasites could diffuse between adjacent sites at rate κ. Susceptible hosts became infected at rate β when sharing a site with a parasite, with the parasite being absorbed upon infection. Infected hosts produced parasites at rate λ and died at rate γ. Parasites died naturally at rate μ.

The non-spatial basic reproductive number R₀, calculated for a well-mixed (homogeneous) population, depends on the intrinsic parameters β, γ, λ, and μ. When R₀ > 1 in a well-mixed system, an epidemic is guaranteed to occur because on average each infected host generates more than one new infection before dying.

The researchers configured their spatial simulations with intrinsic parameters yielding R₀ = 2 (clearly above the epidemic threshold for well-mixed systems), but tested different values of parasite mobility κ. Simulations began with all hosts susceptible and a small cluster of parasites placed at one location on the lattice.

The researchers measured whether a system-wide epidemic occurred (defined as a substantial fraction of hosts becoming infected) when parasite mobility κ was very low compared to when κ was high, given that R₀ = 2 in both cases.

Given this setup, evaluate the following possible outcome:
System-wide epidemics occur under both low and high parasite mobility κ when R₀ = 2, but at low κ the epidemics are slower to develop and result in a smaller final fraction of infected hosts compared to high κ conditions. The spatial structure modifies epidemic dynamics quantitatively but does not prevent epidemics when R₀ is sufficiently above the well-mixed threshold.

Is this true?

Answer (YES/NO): NO